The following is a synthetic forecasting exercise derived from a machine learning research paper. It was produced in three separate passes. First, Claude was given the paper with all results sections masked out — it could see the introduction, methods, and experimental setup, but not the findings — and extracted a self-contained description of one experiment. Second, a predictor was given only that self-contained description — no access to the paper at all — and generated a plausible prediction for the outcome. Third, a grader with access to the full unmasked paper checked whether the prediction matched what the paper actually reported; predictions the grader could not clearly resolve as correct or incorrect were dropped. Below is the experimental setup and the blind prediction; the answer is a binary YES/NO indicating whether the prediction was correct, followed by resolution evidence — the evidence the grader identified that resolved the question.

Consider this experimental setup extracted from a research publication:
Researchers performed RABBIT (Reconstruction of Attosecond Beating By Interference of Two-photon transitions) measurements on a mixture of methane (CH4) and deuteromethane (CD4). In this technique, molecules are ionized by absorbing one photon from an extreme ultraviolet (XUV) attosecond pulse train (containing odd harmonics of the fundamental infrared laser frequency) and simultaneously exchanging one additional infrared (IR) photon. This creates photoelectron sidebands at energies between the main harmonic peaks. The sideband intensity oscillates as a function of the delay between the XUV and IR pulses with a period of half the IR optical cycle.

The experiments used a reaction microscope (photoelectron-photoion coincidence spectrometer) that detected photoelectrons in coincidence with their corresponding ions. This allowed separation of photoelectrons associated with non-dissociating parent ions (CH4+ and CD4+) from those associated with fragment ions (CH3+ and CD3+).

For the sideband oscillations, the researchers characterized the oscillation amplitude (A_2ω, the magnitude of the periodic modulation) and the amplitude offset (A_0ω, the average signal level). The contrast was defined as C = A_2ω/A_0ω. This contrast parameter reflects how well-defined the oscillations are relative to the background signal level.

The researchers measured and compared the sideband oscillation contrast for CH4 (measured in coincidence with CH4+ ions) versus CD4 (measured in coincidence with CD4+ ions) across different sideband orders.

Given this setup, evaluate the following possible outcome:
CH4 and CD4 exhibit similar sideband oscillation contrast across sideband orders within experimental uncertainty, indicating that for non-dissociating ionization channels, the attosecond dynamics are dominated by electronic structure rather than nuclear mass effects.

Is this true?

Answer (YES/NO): NO